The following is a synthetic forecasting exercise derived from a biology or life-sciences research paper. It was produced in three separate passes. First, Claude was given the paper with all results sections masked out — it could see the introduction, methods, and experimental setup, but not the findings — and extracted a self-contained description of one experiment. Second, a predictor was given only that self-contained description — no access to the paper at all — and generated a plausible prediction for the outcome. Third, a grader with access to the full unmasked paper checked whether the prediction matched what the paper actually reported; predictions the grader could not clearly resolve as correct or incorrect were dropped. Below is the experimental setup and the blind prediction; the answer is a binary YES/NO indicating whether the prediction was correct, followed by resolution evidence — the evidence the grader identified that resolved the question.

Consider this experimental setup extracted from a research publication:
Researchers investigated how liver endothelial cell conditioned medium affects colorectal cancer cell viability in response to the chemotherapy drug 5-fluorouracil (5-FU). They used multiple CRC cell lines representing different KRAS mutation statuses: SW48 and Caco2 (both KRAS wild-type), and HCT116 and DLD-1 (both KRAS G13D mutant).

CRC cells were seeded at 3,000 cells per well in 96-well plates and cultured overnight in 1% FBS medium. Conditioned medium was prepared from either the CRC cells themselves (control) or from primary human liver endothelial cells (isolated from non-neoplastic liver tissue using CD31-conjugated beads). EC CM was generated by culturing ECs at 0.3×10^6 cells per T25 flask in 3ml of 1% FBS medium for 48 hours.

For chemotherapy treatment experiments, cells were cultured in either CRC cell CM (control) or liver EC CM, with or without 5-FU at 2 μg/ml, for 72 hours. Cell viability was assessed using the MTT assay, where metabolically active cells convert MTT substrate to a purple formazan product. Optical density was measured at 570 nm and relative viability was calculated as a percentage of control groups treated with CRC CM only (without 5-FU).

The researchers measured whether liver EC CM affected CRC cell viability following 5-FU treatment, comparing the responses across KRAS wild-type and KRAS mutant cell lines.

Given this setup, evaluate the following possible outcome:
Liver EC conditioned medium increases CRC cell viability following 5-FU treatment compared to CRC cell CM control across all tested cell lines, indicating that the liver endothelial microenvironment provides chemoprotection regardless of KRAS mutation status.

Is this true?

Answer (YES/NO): YES